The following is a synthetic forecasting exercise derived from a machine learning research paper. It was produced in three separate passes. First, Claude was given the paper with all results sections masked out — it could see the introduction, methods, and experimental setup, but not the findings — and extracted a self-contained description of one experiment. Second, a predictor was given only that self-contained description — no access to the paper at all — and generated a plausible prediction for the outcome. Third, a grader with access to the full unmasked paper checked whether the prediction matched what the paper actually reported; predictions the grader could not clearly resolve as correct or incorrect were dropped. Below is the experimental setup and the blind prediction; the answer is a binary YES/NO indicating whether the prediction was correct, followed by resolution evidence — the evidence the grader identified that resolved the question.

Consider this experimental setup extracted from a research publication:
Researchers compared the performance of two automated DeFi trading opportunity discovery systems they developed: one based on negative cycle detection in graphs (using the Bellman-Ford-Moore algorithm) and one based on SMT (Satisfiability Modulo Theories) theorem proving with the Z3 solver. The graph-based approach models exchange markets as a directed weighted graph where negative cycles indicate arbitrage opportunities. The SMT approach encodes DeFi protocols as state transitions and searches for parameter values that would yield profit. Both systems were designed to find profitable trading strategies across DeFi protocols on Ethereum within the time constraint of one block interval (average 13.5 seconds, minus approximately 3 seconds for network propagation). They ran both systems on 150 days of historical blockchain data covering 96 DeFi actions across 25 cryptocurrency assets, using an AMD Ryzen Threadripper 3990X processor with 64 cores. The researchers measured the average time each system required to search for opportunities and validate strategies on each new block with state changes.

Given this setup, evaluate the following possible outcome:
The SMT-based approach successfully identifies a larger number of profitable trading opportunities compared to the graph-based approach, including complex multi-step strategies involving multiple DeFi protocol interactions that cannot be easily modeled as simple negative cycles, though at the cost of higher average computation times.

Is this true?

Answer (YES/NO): NO